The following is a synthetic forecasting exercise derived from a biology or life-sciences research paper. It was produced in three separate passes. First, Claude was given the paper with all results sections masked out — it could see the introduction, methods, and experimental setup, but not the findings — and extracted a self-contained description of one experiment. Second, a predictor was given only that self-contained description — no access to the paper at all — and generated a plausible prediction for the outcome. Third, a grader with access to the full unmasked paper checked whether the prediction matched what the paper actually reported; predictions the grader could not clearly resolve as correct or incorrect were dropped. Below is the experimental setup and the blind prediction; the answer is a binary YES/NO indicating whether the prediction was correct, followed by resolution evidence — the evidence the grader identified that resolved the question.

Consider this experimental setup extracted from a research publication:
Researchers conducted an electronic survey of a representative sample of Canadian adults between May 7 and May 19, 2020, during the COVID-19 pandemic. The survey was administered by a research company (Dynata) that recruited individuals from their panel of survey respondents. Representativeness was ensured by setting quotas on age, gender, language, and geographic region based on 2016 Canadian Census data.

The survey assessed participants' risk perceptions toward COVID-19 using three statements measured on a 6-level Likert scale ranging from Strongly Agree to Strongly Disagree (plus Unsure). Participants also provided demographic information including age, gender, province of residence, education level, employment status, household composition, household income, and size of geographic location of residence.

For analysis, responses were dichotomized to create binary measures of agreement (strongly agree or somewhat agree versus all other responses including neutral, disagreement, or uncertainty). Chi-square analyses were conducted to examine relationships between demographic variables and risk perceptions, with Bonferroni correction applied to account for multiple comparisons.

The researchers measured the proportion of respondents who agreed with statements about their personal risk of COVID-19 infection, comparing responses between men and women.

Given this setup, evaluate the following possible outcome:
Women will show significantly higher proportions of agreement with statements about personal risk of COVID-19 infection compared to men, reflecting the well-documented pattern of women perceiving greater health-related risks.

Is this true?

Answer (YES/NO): YES